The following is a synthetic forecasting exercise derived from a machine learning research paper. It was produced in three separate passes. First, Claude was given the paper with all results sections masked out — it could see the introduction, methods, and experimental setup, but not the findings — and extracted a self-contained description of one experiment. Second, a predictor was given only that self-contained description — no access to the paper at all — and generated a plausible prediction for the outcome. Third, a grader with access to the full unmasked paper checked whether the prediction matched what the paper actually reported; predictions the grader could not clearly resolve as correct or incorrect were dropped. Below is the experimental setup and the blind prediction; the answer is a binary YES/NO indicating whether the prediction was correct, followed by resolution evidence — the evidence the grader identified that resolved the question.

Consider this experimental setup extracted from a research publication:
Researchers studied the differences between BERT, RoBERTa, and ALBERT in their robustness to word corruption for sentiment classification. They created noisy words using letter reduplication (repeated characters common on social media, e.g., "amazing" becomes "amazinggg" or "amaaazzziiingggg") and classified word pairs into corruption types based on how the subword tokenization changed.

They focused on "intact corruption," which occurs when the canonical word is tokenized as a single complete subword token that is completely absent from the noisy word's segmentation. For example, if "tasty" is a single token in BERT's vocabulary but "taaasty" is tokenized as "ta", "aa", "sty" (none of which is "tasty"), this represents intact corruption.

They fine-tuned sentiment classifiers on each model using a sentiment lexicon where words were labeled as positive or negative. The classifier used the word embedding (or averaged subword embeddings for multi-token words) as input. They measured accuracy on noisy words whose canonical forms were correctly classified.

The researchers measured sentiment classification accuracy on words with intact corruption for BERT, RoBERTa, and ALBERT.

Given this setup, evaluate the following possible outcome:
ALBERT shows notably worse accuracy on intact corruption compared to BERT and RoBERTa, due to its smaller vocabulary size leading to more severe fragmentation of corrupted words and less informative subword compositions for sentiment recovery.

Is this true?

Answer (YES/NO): NO